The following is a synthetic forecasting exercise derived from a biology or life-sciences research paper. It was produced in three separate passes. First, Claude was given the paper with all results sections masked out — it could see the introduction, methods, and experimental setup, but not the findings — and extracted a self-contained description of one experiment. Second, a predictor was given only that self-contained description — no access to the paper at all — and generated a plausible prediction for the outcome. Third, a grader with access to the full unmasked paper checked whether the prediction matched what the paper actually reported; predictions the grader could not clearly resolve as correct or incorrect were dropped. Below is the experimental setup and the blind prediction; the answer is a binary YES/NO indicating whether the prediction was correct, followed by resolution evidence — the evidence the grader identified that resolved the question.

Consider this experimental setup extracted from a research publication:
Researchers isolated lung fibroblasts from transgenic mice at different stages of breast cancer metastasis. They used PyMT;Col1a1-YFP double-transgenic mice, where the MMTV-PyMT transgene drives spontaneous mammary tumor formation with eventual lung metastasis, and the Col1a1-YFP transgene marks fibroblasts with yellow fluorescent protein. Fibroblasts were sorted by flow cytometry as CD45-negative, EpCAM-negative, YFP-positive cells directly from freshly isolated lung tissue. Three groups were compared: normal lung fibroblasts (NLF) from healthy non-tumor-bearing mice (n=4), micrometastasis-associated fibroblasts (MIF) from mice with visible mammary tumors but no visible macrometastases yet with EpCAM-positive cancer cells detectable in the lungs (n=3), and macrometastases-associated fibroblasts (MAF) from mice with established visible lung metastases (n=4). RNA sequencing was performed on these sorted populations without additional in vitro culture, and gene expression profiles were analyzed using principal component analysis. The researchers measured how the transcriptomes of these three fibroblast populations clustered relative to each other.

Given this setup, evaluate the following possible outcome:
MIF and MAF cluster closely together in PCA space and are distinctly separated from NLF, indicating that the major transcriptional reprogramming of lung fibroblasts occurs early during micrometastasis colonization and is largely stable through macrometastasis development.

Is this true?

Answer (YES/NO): NO